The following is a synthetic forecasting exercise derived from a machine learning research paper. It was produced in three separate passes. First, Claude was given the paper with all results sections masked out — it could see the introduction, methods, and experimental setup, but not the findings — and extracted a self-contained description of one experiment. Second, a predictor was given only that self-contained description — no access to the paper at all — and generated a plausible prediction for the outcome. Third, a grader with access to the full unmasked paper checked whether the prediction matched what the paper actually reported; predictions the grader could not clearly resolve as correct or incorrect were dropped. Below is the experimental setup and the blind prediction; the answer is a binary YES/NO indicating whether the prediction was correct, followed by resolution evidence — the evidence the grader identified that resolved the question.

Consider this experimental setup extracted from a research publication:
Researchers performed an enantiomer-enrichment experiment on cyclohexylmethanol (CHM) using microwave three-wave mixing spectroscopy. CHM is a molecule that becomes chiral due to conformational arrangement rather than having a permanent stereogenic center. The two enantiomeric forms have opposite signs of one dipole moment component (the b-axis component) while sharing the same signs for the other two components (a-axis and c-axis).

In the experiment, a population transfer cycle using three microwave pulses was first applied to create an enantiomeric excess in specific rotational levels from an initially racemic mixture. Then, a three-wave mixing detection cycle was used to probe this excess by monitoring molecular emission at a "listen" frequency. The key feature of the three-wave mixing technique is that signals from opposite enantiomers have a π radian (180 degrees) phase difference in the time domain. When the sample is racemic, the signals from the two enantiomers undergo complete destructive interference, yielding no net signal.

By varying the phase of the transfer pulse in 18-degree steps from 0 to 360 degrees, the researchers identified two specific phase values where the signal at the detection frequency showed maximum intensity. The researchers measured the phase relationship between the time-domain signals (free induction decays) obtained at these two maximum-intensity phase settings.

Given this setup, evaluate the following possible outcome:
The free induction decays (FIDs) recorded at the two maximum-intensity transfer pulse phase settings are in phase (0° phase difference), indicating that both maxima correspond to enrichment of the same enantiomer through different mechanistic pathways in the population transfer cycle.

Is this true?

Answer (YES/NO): NO